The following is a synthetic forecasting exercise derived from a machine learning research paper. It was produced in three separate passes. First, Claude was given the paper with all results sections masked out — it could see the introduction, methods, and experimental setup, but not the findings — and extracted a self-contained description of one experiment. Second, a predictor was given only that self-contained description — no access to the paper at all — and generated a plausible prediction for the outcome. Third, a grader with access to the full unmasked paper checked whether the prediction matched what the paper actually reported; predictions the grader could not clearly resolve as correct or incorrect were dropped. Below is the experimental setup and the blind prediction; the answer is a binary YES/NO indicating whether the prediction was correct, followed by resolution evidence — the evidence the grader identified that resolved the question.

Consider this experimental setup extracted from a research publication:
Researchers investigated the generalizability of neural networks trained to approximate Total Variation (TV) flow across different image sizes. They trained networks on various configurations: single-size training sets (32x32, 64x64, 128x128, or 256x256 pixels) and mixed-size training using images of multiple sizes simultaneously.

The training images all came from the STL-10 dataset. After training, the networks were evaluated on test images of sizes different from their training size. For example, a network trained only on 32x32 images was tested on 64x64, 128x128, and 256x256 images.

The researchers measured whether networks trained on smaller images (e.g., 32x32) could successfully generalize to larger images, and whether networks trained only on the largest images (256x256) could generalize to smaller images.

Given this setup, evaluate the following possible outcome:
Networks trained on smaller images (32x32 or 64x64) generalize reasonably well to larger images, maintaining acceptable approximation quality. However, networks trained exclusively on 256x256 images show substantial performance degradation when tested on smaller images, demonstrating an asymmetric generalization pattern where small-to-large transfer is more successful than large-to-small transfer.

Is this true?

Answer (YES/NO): NO